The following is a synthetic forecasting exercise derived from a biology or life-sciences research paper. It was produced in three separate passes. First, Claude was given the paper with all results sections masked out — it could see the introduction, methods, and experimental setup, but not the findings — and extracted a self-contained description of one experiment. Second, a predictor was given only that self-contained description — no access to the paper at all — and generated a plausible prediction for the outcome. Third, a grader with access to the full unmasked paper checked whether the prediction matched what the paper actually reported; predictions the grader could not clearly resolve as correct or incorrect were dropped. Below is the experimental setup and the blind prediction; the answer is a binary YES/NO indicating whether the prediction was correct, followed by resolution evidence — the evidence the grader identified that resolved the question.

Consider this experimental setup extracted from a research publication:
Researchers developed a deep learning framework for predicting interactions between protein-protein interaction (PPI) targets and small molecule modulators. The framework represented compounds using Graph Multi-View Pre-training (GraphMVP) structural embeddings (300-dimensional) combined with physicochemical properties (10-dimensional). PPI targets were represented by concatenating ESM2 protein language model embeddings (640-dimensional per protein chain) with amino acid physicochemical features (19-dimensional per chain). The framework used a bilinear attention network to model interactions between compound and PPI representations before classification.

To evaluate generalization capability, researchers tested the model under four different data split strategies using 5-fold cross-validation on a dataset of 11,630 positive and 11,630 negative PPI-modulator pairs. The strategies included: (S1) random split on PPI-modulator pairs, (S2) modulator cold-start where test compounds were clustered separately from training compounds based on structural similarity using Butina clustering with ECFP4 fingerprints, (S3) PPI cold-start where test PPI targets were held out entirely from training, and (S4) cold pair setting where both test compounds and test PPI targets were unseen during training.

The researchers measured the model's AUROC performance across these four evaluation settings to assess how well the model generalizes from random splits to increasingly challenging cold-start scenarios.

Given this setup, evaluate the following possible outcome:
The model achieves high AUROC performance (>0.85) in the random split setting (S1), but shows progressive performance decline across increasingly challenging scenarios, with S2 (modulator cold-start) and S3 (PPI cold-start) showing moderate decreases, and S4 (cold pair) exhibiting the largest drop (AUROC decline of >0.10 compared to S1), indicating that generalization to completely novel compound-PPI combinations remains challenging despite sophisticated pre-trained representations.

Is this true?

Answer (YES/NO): YES